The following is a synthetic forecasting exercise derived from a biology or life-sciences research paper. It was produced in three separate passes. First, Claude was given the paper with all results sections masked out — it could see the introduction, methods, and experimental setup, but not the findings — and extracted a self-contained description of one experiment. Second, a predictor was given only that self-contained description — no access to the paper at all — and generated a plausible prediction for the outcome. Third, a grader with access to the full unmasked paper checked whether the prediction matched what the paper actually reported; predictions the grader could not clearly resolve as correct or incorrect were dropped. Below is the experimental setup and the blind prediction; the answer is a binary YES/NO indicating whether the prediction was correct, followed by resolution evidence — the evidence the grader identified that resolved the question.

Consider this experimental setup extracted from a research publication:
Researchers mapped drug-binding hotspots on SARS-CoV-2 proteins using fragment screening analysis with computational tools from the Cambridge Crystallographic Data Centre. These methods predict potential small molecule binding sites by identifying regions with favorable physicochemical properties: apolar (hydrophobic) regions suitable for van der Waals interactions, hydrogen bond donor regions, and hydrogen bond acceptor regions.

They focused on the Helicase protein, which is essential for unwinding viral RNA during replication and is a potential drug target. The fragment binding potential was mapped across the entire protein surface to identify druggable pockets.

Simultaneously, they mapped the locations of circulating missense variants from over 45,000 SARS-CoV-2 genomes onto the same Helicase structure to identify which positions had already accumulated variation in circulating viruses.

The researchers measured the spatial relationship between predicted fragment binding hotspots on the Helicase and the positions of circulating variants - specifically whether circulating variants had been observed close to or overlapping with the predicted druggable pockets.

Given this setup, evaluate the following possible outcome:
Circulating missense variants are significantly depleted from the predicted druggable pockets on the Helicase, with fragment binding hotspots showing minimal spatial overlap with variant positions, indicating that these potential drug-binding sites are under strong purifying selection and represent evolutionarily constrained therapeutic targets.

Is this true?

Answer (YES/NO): YES